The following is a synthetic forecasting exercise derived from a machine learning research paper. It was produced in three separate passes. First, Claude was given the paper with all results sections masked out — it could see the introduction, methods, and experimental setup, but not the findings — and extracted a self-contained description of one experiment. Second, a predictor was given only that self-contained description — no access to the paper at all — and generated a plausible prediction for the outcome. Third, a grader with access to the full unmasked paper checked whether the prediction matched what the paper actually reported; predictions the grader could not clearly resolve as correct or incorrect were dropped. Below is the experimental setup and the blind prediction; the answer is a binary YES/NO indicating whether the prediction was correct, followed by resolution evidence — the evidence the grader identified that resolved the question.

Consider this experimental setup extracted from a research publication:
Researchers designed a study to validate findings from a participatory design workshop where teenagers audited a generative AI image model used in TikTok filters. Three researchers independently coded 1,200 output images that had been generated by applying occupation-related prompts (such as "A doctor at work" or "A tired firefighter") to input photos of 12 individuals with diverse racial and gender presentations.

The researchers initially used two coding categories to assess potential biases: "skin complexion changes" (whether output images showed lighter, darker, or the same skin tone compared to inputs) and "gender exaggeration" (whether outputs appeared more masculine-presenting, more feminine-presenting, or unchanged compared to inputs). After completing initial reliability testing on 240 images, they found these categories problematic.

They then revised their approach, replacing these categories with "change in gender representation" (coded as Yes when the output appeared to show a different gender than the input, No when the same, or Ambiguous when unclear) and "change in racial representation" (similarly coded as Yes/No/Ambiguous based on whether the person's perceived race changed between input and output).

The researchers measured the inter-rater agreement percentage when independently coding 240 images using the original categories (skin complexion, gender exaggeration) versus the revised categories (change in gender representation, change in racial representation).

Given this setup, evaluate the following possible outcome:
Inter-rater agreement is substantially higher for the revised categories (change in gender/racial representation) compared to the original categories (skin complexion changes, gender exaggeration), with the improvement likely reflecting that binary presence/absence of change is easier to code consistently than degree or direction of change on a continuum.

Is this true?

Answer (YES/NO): YES